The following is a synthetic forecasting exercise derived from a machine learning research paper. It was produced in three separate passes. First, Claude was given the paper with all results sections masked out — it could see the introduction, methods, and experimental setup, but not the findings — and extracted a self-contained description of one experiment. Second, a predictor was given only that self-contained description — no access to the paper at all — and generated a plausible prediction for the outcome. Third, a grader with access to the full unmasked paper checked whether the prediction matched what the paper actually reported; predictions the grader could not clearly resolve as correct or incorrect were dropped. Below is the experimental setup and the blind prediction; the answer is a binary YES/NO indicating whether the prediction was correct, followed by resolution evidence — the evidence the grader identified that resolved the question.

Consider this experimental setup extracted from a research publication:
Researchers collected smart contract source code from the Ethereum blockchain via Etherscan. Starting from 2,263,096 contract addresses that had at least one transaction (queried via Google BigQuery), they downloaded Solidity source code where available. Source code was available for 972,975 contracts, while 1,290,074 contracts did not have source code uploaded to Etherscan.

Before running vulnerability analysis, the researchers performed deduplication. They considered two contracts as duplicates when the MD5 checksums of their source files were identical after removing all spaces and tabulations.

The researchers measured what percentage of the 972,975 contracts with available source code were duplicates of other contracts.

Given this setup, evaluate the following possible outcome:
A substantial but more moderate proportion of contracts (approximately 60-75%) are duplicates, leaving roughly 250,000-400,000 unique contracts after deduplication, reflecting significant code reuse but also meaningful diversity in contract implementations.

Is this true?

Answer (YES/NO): NO